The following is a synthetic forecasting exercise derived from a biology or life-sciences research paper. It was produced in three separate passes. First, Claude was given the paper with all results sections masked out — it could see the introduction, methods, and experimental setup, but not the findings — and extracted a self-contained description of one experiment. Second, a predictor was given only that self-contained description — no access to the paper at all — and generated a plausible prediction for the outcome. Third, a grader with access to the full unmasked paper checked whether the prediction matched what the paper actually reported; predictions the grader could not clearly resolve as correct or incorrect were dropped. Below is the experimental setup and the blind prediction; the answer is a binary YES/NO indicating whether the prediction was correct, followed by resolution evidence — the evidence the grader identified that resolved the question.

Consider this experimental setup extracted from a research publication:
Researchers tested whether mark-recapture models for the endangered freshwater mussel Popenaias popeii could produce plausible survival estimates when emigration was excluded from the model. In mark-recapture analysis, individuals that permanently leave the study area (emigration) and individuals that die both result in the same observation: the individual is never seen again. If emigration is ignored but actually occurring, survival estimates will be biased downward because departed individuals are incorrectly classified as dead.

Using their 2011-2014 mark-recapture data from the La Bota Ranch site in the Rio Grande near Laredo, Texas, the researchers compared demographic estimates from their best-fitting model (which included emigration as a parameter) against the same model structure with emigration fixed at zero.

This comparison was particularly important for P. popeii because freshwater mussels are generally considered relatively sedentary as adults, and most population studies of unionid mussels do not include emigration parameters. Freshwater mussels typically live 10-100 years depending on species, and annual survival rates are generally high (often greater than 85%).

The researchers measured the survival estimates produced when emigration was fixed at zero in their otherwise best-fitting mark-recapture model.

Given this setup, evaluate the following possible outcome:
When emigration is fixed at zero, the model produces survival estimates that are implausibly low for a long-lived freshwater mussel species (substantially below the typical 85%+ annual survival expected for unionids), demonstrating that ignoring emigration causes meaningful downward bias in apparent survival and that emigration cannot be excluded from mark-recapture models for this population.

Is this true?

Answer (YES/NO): YES